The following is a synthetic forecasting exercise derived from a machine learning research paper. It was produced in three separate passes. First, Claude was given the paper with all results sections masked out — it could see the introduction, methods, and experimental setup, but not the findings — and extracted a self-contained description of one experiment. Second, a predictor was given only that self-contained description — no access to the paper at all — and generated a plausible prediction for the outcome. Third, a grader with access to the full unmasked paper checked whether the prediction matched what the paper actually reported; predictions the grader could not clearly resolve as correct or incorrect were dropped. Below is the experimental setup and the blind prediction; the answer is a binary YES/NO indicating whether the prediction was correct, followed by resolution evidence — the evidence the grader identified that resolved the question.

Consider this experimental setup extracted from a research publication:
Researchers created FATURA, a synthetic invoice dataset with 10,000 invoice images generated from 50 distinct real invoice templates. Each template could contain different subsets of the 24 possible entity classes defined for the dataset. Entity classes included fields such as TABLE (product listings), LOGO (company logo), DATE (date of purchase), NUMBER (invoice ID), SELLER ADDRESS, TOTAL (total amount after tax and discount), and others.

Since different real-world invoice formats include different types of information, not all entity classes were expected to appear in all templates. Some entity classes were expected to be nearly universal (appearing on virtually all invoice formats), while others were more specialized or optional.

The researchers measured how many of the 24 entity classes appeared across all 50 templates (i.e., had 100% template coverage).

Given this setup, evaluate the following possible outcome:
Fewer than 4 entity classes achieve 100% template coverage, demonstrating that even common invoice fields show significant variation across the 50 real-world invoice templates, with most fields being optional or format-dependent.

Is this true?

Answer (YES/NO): YES